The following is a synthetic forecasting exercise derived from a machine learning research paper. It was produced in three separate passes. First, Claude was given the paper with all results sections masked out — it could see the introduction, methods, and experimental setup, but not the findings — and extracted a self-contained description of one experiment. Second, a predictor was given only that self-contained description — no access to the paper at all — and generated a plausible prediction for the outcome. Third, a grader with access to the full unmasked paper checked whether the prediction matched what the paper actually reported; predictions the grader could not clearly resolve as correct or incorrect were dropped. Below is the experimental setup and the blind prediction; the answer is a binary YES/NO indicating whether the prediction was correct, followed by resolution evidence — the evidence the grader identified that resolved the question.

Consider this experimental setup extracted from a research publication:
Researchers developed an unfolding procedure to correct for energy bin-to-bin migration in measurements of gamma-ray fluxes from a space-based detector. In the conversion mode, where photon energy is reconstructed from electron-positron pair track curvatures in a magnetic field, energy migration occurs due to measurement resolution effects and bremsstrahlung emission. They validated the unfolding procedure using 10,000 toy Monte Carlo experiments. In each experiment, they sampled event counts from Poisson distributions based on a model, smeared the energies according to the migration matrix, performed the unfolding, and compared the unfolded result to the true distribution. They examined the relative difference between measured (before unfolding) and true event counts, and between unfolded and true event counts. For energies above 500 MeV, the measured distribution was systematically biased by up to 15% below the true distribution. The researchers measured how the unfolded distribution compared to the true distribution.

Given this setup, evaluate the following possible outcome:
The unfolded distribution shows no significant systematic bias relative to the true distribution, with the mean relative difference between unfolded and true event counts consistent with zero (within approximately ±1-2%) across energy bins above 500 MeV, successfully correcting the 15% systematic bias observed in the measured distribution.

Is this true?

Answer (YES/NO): YES